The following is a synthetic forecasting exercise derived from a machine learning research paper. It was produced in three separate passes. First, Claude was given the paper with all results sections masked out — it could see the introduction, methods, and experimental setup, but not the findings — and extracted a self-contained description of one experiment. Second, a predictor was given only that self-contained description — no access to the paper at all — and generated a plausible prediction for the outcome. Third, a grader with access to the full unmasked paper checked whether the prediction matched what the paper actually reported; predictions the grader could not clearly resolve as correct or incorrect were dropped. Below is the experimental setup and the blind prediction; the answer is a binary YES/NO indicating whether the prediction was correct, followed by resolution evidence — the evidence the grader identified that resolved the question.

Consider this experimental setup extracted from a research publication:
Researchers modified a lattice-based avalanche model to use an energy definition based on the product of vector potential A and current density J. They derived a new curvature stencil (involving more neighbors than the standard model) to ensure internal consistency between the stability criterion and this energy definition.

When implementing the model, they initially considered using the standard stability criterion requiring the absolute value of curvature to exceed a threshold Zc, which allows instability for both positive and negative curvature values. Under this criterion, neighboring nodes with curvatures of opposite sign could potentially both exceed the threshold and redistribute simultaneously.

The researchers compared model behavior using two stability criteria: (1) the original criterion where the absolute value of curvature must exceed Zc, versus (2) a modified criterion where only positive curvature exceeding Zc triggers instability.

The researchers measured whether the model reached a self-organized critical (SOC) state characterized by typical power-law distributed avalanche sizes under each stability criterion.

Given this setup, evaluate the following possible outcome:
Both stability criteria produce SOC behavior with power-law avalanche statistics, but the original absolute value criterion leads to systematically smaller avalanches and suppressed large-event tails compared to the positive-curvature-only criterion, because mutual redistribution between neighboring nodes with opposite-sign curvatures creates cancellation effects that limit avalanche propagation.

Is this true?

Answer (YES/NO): NO